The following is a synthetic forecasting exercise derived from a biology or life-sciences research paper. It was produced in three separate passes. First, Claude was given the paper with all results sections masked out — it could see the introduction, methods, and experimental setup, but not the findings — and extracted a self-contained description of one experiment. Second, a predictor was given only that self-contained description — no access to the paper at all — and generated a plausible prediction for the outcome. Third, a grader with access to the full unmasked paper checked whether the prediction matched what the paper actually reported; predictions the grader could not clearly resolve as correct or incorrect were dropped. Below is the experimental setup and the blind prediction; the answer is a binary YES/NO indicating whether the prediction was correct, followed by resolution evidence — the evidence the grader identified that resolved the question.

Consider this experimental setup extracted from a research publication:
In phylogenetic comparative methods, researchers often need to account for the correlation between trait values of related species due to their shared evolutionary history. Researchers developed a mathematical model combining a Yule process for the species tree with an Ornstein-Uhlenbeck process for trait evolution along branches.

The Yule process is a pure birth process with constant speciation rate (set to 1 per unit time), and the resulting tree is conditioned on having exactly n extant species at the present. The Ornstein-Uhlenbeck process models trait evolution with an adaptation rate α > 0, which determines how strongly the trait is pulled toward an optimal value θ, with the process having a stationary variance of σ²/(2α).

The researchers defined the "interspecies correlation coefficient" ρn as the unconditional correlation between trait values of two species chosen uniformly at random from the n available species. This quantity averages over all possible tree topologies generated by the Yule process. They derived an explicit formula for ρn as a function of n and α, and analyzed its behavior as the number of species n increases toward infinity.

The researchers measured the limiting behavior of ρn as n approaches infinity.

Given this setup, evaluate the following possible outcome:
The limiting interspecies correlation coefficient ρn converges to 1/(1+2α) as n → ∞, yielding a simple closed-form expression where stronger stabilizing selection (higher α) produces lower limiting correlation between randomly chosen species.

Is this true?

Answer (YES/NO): NO